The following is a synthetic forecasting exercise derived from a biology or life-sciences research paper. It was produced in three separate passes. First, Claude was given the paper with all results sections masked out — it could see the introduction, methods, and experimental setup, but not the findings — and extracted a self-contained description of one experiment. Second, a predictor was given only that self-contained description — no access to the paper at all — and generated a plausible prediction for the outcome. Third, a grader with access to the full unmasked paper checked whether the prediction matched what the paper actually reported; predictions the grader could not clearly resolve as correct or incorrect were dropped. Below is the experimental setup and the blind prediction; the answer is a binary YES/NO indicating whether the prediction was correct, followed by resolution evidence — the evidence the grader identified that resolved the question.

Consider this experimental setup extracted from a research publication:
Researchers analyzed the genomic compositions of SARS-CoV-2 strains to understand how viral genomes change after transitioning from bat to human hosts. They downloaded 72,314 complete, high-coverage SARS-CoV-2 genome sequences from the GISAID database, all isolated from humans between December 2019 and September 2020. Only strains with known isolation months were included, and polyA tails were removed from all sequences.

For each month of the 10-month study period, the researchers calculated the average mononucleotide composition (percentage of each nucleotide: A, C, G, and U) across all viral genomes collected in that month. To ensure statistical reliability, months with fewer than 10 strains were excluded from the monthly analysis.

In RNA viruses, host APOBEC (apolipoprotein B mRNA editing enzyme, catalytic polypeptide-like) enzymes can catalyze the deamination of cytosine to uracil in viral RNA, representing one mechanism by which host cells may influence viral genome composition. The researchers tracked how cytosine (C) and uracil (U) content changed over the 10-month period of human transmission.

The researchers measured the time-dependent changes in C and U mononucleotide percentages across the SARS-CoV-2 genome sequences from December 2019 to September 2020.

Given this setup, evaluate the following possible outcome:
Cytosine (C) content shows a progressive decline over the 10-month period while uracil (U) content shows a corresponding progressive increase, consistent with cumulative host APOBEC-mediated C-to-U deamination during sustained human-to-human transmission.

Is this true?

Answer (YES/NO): YES